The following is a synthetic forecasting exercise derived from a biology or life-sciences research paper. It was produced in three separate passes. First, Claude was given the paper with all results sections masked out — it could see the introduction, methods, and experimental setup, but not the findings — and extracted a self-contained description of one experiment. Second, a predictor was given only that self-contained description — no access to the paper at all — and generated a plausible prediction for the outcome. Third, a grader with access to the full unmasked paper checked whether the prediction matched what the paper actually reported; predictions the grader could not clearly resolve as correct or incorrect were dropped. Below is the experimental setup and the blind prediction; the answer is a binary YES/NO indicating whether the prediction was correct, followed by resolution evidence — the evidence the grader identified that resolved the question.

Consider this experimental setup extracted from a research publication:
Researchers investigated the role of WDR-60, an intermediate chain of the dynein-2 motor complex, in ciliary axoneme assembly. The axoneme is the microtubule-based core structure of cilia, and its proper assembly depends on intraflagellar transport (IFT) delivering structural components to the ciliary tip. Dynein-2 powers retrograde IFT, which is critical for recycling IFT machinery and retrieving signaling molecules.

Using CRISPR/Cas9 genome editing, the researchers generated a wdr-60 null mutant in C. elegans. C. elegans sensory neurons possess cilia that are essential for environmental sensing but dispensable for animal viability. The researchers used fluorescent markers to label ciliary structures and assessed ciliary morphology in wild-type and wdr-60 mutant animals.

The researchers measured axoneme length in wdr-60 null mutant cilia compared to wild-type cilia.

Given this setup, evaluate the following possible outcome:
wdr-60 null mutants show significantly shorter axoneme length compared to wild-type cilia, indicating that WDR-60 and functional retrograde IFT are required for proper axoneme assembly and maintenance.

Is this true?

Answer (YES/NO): NO